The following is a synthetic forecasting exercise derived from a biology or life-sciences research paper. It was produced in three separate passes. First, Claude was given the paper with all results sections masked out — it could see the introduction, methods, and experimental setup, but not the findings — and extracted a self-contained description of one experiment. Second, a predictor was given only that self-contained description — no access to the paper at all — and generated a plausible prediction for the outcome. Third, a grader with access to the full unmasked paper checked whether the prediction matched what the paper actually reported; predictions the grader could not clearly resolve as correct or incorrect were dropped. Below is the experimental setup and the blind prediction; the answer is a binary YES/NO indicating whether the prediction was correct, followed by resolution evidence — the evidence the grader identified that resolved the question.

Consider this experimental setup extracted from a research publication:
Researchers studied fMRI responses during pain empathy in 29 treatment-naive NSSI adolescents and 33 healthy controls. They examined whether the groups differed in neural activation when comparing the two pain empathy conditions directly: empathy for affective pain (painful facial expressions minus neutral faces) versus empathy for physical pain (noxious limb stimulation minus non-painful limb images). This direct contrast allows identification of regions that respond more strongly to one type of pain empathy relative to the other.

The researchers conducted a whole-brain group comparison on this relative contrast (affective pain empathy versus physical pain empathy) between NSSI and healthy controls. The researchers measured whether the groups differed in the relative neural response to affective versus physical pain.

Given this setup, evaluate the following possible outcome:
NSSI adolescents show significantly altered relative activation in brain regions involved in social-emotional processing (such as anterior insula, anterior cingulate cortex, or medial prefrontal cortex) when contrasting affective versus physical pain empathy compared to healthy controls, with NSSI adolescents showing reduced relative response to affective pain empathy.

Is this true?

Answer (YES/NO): NO